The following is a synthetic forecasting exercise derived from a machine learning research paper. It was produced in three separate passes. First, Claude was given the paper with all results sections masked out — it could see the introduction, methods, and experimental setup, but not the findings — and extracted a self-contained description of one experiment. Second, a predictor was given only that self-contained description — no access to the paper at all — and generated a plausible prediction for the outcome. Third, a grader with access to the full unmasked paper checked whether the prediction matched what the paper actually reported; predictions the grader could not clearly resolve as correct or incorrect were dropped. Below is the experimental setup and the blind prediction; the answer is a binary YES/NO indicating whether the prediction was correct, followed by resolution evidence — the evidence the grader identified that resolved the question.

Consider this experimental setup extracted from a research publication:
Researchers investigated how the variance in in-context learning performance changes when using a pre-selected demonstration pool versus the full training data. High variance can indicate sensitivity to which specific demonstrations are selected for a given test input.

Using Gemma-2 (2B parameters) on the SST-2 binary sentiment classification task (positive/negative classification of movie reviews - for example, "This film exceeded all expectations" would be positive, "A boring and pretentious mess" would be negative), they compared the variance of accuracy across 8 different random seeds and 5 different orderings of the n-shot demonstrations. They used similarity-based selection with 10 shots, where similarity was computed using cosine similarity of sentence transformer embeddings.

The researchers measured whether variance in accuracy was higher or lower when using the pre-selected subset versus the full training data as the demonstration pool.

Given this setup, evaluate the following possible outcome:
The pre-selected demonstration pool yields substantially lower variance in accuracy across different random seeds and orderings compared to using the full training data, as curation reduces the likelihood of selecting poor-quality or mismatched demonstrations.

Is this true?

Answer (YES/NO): NO